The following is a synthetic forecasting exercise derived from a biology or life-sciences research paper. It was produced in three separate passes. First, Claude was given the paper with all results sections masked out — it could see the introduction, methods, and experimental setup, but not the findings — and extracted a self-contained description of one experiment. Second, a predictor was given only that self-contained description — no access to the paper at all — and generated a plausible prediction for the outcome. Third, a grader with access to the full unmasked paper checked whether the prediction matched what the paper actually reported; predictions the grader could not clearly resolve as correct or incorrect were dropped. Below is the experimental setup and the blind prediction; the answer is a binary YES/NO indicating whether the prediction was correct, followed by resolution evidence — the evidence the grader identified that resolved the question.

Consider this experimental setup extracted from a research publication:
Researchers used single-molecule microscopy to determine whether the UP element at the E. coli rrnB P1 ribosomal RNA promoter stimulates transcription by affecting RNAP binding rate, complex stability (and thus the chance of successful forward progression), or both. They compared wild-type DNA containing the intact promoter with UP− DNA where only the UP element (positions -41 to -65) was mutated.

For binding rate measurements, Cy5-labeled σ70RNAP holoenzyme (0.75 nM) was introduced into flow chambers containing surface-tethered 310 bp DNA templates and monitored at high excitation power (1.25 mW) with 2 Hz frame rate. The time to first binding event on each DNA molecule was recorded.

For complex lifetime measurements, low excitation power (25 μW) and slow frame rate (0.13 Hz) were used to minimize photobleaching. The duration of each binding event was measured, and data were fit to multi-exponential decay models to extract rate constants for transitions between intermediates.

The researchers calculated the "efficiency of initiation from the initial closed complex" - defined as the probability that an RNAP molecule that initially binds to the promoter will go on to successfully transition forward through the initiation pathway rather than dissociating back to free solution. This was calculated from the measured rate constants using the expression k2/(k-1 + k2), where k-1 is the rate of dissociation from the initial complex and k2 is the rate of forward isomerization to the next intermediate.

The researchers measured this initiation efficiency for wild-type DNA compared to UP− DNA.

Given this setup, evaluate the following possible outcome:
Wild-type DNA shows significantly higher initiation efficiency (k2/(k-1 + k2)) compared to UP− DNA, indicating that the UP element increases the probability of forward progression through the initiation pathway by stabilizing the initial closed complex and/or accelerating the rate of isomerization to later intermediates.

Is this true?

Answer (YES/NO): NO